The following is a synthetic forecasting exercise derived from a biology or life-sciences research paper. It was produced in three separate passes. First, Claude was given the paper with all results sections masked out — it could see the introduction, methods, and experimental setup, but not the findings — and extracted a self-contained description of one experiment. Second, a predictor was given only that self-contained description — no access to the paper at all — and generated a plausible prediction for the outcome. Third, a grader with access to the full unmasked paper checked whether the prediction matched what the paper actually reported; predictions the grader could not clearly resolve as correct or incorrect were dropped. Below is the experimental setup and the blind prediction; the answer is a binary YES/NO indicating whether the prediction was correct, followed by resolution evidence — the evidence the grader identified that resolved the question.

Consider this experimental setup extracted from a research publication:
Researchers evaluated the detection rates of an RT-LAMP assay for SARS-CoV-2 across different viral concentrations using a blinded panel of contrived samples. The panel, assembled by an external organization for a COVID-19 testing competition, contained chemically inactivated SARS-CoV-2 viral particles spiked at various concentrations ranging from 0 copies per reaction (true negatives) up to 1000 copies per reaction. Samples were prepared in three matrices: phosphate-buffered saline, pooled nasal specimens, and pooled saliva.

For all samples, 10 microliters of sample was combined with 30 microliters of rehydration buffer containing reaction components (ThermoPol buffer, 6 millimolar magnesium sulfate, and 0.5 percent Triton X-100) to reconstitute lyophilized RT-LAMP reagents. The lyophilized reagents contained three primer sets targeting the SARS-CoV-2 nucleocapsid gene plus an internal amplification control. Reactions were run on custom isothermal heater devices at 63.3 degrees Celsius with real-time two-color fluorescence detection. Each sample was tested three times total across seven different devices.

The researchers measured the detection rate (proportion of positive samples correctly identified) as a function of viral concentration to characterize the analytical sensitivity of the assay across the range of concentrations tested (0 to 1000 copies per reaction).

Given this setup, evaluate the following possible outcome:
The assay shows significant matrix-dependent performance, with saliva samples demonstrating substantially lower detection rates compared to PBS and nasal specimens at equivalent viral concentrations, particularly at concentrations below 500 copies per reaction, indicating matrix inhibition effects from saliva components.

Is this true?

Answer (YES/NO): NO